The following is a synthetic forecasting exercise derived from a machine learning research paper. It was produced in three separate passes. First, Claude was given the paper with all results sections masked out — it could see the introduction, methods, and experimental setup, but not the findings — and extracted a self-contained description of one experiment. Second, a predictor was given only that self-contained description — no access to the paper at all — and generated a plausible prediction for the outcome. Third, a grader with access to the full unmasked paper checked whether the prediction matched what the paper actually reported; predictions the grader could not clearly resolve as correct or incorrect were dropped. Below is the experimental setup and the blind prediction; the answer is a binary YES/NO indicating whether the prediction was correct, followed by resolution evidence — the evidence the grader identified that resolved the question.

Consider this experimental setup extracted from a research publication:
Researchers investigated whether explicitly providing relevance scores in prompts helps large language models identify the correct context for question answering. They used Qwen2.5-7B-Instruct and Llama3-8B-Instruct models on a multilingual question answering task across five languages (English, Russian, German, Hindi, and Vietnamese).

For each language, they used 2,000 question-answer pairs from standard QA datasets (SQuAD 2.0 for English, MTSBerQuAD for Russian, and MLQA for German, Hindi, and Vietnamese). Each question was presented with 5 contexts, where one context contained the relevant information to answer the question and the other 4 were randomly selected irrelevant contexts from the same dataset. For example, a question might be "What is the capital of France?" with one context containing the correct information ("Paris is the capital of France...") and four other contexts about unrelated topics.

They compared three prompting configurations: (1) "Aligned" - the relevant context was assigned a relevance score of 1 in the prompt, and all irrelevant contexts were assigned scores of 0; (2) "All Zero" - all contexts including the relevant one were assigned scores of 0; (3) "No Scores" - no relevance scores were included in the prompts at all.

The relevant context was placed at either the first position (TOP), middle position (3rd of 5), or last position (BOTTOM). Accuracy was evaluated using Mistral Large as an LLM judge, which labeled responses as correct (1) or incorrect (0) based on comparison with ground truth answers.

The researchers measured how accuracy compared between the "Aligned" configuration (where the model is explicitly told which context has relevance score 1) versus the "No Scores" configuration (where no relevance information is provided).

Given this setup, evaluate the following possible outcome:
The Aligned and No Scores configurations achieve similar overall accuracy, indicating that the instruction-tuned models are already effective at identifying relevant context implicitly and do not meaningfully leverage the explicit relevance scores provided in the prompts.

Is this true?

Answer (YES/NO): NO